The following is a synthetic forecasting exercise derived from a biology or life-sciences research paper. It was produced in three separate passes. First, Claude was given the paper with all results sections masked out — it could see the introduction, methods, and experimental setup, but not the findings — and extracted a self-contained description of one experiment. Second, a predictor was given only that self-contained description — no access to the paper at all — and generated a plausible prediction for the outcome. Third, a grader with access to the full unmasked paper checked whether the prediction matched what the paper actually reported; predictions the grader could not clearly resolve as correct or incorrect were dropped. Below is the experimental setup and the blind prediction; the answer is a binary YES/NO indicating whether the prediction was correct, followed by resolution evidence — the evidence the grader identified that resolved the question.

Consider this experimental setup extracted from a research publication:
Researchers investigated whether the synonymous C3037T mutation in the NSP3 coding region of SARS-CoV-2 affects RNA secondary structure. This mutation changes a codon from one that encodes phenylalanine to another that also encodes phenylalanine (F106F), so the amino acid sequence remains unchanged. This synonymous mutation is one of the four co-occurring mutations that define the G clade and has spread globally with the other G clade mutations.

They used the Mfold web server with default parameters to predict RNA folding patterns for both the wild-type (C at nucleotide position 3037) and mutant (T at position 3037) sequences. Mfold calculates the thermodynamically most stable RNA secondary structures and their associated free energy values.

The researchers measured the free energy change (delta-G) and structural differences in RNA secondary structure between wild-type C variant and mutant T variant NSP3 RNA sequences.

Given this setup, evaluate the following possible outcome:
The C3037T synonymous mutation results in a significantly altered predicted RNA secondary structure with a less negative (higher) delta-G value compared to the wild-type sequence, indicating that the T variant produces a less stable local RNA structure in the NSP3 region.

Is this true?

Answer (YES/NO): NO